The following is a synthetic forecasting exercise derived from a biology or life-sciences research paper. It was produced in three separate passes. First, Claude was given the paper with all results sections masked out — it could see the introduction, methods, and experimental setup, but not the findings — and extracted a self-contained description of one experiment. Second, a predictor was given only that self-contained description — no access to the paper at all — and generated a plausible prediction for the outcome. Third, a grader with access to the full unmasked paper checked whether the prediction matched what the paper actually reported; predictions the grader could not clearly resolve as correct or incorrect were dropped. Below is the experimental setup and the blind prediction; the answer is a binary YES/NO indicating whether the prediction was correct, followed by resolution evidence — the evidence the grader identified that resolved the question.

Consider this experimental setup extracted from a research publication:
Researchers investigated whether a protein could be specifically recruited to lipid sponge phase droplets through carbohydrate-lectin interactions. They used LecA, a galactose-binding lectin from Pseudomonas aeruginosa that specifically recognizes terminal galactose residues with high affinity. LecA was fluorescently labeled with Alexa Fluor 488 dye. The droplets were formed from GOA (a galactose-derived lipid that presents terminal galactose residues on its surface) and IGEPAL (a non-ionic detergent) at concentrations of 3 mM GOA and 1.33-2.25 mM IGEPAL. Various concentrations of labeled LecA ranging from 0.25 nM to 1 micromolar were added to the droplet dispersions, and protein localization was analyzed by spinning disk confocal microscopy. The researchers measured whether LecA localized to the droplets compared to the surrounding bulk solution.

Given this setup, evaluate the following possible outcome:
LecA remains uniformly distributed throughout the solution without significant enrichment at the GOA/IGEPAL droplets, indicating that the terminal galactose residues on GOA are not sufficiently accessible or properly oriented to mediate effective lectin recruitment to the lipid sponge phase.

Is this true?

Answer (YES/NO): NO